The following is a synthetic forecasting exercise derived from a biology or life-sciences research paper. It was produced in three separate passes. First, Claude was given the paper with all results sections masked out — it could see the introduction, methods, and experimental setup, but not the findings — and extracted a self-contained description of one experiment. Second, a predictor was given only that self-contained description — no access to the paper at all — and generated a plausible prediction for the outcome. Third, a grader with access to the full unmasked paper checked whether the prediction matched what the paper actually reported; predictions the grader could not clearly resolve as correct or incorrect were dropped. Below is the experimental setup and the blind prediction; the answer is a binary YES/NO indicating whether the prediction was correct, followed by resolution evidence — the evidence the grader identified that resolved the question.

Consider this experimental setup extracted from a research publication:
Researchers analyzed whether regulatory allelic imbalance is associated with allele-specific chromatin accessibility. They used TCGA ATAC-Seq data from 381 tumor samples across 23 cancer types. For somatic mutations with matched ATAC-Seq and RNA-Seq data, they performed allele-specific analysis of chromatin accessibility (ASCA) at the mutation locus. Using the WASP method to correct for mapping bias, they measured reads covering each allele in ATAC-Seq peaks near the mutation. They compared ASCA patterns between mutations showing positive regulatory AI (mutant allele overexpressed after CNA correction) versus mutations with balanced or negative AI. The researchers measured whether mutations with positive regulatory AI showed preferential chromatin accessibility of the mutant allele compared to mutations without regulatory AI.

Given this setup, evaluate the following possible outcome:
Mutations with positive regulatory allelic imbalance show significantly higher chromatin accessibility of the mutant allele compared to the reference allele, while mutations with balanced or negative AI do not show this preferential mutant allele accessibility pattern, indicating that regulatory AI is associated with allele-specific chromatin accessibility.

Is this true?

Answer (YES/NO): YES